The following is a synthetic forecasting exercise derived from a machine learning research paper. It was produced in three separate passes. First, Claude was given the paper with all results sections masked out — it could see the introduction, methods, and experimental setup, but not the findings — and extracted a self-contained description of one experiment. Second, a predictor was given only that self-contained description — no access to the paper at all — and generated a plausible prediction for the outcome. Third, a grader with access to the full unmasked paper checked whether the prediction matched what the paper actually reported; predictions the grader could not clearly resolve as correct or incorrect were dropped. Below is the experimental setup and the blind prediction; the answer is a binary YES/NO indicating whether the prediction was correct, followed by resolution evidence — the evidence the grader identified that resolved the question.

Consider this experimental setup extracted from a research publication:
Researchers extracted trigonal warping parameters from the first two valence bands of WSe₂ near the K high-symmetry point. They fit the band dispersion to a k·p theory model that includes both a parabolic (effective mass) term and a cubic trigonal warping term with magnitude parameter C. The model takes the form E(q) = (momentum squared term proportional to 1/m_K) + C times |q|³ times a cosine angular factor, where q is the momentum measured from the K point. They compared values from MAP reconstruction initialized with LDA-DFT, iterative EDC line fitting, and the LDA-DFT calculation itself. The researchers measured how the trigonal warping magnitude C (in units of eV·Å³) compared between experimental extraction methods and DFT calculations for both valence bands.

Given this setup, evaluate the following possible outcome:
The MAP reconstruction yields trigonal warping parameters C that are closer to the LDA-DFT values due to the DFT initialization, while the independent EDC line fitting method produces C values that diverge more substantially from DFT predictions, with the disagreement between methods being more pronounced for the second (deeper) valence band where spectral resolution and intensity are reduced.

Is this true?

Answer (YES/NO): NO